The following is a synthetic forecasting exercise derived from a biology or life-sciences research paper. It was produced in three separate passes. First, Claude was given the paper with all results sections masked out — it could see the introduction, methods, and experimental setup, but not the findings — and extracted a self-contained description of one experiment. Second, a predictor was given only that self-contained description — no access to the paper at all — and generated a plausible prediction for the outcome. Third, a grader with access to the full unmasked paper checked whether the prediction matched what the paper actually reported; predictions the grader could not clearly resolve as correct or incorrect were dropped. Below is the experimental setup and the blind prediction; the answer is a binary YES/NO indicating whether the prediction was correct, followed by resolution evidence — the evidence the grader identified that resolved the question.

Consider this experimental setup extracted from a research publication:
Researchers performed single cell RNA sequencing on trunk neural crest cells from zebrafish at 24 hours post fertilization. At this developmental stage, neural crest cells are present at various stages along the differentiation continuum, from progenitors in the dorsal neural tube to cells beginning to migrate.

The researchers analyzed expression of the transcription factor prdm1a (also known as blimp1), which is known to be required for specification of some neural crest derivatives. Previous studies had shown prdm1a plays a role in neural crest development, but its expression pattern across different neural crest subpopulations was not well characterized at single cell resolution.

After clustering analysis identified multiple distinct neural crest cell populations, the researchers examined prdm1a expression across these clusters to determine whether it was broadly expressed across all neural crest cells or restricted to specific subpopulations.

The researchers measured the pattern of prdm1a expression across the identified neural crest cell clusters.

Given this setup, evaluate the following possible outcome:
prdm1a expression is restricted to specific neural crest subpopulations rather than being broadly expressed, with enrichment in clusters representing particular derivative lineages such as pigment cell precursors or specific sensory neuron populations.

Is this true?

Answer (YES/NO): NO